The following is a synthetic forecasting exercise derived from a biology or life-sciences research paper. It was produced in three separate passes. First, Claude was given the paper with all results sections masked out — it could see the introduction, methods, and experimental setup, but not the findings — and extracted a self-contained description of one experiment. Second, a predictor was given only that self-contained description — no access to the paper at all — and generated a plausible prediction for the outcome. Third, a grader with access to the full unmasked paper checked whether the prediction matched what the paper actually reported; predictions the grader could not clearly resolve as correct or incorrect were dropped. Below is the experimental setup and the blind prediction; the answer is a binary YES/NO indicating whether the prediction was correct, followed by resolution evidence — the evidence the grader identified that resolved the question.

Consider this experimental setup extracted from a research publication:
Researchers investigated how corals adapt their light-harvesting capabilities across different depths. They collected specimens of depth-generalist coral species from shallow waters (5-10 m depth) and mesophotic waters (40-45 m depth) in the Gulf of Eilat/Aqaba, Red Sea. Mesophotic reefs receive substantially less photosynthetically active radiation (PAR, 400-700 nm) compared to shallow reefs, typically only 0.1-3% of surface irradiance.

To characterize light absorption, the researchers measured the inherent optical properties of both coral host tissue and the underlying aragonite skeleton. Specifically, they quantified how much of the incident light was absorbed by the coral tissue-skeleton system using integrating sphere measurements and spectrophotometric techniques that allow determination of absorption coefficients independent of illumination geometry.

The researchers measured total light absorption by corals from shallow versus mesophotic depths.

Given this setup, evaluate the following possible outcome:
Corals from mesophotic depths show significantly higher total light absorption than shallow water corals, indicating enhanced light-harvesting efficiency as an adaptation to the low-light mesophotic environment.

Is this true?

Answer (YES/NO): YES